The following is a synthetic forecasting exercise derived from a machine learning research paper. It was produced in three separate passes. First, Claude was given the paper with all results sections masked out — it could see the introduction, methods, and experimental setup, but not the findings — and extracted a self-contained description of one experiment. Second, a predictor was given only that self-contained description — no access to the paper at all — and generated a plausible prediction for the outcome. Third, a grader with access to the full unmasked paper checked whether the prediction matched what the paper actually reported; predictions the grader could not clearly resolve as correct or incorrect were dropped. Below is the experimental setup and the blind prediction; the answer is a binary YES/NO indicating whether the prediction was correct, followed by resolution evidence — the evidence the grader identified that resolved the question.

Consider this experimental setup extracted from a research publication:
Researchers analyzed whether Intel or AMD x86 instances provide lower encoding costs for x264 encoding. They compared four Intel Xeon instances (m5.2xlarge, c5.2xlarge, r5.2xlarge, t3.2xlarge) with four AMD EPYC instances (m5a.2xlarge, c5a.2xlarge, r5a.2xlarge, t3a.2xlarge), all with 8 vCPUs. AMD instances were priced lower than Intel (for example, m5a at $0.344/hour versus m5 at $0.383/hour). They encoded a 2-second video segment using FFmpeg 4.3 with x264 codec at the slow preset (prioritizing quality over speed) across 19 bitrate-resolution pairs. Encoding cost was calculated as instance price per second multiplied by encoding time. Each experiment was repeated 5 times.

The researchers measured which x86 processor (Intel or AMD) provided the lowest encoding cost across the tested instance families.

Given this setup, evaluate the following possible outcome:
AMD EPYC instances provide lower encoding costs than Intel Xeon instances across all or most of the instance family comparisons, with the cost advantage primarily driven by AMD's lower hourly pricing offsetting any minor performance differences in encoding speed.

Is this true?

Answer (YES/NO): NO